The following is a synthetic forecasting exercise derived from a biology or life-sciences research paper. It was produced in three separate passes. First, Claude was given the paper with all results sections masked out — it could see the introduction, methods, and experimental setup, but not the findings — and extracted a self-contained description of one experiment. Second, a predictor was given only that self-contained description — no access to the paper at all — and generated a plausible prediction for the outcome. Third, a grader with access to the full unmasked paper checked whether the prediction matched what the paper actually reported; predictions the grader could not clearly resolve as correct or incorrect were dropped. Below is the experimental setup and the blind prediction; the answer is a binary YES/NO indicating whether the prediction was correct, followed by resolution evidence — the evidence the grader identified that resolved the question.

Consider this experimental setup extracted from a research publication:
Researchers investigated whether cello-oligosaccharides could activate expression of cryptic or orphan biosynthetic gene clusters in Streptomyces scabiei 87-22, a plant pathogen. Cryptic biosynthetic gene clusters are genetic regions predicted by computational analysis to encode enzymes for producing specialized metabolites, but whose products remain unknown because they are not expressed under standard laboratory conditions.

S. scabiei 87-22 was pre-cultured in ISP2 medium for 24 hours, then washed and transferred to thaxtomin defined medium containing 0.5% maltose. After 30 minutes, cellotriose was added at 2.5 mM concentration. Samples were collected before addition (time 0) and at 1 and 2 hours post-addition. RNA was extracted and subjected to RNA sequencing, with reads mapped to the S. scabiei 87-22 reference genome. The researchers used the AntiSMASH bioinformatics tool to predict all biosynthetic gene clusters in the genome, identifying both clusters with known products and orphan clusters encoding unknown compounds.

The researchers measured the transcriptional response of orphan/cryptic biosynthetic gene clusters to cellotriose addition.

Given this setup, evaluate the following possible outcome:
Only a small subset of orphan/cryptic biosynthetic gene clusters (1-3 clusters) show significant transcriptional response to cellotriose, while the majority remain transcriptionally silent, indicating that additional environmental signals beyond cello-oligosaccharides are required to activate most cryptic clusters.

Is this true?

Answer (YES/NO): NO